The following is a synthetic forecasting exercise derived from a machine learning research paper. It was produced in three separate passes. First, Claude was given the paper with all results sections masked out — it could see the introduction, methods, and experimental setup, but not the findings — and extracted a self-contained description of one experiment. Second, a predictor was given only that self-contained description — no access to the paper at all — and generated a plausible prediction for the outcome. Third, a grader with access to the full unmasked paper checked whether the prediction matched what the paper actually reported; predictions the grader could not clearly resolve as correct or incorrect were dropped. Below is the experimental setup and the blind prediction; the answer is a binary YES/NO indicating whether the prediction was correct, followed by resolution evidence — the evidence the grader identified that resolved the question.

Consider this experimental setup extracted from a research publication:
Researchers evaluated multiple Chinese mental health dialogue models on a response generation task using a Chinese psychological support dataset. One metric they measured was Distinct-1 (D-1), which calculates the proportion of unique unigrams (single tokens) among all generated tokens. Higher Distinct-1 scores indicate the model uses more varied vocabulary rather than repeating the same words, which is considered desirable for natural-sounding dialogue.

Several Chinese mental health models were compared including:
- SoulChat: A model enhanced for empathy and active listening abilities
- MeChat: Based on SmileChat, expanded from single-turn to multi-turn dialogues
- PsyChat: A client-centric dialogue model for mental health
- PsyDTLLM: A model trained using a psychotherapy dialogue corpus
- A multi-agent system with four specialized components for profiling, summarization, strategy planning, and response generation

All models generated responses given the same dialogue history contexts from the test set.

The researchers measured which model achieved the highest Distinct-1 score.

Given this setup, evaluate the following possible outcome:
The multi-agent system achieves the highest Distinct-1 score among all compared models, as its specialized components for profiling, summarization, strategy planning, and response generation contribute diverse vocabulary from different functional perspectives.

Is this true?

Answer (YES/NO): NO